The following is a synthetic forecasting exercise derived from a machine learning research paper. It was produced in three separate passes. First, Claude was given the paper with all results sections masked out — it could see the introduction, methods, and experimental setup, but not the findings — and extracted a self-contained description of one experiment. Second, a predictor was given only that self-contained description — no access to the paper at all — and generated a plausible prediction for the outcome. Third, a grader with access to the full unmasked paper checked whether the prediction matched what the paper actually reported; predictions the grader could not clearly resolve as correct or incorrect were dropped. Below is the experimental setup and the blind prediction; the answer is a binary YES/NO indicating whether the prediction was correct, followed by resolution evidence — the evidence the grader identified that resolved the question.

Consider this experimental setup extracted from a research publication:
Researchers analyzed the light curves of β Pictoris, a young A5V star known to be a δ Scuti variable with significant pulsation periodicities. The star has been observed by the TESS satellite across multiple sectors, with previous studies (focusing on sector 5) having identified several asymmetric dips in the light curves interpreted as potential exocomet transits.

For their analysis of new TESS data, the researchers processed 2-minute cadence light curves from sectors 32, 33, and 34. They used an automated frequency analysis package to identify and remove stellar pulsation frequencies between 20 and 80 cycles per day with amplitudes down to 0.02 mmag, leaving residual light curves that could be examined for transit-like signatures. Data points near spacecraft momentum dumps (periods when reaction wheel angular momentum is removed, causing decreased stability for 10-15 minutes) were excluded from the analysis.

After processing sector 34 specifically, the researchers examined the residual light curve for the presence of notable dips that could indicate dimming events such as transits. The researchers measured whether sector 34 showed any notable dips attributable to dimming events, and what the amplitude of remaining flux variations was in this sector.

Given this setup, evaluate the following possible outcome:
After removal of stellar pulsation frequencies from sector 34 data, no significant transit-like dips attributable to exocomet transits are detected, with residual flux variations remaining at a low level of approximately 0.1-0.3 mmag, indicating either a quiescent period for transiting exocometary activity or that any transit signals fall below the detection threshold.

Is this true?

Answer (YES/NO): YES